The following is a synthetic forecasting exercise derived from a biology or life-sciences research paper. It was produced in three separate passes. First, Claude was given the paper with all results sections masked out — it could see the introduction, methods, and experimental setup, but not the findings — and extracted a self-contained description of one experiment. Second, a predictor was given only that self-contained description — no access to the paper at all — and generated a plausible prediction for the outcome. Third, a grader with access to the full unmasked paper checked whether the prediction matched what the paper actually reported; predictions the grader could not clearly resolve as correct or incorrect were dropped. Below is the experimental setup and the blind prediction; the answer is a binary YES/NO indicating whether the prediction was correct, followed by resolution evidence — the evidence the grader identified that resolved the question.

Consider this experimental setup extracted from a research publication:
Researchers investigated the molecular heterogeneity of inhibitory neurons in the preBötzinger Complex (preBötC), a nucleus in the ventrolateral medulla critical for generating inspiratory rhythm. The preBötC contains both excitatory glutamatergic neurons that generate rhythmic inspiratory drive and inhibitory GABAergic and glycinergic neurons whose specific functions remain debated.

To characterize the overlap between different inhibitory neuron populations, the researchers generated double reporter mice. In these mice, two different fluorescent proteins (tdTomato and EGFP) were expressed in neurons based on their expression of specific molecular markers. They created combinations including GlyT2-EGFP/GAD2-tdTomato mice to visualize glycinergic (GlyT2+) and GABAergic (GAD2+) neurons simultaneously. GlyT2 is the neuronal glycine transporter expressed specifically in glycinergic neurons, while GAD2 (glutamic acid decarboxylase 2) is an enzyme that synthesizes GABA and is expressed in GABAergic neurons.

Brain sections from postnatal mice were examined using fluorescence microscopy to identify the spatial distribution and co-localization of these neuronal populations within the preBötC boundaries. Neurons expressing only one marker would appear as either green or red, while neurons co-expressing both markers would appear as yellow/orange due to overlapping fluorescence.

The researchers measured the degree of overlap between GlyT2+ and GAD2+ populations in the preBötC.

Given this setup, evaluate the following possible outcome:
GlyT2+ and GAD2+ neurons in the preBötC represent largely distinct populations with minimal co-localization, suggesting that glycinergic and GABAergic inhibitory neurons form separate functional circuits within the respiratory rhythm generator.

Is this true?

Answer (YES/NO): NO